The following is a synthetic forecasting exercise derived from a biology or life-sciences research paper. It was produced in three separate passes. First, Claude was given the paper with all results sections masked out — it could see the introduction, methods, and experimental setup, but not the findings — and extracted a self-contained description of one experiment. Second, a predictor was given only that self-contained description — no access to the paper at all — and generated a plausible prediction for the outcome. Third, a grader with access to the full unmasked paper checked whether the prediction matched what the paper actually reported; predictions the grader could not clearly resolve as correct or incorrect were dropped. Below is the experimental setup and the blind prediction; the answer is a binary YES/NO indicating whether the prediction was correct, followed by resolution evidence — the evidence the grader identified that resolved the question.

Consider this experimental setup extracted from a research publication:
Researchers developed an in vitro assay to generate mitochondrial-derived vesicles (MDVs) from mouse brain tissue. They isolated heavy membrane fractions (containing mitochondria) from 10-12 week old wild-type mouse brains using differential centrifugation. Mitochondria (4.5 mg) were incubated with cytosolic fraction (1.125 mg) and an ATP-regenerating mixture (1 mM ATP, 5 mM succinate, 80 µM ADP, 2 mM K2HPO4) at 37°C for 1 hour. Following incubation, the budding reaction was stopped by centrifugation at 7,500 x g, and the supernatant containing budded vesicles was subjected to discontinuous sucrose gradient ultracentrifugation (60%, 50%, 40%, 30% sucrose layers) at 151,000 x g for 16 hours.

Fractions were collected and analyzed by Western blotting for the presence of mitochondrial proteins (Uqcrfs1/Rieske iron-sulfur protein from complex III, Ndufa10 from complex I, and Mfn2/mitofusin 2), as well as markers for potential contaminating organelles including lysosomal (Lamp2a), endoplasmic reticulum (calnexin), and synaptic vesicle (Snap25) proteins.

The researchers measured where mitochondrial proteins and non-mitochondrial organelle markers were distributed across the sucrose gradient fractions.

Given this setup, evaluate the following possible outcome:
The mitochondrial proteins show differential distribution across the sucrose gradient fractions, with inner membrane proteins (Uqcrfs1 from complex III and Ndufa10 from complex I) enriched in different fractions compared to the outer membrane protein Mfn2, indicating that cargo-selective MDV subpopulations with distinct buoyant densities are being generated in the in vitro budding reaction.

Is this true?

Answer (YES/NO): NO